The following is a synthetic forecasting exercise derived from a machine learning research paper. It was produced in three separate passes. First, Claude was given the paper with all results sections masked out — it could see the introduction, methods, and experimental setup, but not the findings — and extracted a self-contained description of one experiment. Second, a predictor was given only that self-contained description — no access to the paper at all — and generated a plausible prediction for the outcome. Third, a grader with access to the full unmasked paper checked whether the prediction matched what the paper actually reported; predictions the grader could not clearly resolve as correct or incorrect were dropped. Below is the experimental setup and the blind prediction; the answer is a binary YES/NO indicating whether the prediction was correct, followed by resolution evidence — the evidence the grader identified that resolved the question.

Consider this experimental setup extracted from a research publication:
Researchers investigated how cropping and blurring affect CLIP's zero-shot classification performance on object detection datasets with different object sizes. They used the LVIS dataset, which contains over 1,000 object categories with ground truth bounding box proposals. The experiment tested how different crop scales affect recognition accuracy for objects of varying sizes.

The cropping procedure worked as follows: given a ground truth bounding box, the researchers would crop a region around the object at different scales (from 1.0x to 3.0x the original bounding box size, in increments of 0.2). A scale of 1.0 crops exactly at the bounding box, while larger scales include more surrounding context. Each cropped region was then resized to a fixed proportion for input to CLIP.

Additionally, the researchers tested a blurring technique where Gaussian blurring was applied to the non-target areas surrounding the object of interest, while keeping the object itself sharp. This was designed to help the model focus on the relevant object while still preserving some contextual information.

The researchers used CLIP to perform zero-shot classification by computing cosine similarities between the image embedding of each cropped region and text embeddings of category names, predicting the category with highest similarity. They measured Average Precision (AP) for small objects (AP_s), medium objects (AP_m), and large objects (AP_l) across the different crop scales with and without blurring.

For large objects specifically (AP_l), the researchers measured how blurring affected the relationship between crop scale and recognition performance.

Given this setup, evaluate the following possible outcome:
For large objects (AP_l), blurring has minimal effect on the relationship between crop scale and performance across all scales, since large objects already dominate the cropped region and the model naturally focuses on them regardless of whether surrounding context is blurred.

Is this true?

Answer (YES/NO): NO